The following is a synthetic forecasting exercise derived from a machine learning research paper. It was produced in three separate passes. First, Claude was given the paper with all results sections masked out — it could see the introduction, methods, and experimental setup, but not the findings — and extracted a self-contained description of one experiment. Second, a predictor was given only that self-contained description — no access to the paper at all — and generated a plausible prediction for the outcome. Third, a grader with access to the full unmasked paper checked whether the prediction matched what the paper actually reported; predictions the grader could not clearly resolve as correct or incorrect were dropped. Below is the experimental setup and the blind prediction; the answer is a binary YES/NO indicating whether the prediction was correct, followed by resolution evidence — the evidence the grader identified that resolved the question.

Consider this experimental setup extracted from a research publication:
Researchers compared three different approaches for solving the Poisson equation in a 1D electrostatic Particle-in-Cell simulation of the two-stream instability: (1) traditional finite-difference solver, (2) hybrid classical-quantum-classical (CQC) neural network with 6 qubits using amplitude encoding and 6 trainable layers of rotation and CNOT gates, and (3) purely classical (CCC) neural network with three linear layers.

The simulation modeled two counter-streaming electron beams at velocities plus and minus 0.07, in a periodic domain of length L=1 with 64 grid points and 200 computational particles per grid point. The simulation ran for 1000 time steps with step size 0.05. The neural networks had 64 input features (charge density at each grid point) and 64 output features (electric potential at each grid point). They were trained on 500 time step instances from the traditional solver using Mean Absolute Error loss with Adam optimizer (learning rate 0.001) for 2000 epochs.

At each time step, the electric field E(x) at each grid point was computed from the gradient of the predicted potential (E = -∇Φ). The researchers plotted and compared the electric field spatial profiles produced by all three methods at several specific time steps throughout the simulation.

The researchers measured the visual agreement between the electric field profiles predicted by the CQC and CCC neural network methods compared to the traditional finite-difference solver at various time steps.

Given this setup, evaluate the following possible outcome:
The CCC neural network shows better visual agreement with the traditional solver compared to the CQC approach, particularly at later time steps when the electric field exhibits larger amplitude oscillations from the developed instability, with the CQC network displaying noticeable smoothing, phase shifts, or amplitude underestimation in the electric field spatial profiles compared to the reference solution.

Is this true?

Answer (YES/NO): NO